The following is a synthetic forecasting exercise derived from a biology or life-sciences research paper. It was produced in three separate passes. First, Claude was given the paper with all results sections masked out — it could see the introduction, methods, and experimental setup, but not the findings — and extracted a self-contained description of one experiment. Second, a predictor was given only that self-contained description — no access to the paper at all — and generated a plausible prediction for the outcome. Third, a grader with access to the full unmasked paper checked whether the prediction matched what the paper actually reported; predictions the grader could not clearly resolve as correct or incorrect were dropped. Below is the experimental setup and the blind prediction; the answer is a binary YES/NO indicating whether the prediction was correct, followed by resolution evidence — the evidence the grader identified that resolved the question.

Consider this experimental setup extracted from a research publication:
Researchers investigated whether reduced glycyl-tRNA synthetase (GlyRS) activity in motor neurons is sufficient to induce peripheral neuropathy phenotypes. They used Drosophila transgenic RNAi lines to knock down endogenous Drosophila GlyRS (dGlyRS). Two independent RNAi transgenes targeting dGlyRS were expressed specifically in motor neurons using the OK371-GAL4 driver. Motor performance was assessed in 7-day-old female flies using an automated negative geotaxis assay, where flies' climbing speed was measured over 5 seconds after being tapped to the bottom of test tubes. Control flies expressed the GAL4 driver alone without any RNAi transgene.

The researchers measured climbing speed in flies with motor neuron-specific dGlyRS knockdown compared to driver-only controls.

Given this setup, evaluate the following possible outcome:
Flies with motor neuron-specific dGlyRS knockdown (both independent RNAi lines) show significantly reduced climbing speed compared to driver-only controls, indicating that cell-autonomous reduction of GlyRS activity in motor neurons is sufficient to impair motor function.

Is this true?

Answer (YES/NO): YES